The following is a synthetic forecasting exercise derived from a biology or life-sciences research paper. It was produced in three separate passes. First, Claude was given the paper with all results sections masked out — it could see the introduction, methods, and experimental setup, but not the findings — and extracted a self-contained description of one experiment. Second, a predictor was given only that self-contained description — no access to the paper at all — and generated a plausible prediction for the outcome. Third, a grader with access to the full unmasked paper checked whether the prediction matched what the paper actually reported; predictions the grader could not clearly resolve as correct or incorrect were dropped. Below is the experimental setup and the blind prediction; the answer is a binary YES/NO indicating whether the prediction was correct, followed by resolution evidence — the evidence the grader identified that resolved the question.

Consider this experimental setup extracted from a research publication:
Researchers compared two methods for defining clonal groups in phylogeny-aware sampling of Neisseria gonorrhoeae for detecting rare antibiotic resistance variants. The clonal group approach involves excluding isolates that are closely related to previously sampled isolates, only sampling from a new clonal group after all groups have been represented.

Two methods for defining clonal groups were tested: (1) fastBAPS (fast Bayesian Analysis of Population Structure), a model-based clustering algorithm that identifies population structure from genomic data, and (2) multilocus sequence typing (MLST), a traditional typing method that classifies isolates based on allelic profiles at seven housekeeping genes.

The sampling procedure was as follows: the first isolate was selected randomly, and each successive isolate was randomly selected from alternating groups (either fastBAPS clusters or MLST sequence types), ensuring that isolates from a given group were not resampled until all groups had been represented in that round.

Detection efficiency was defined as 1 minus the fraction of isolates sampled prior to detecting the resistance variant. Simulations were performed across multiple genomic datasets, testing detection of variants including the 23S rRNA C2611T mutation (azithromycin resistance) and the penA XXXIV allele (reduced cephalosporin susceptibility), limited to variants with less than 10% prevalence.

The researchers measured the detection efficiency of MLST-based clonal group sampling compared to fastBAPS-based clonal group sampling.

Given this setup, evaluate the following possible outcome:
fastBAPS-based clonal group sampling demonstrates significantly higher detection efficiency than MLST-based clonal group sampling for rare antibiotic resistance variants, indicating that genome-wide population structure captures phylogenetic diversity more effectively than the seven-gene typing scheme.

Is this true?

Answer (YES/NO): YES